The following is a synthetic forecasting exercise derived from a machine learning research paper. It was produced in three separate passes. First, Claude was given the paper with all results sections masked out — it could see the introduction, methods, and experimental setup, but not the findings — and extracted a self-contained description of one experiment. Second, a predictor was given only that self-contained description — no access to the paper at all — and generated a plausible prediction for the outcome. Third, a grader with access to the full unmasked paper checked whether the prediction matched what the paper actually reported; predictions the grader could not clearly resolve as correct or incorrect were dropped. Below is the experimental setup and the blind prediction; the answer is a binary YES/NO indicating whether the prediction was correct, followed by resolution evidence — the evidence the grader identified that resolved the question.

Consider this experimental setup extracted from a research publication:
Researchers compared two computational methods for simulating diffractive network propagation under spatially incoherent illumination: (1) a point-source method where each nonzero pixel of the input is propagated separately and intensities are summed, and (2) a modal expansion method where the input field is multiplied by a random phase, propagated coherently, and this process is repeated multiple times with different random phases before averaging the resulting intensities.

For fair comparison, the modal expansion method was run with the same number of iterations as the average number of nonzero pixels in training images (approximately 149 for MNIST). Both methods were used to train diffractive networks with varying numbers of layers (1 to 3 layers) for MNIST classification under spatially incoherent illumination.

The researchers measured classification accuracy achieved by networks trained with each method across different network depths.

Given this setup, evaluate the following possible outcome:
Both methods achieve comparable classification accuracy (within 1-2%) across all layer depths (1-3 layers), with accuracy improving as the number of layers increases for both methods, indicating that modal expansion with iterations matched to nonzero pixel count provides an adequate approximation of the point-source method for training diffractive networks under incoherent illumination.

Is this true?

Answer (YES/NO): NO